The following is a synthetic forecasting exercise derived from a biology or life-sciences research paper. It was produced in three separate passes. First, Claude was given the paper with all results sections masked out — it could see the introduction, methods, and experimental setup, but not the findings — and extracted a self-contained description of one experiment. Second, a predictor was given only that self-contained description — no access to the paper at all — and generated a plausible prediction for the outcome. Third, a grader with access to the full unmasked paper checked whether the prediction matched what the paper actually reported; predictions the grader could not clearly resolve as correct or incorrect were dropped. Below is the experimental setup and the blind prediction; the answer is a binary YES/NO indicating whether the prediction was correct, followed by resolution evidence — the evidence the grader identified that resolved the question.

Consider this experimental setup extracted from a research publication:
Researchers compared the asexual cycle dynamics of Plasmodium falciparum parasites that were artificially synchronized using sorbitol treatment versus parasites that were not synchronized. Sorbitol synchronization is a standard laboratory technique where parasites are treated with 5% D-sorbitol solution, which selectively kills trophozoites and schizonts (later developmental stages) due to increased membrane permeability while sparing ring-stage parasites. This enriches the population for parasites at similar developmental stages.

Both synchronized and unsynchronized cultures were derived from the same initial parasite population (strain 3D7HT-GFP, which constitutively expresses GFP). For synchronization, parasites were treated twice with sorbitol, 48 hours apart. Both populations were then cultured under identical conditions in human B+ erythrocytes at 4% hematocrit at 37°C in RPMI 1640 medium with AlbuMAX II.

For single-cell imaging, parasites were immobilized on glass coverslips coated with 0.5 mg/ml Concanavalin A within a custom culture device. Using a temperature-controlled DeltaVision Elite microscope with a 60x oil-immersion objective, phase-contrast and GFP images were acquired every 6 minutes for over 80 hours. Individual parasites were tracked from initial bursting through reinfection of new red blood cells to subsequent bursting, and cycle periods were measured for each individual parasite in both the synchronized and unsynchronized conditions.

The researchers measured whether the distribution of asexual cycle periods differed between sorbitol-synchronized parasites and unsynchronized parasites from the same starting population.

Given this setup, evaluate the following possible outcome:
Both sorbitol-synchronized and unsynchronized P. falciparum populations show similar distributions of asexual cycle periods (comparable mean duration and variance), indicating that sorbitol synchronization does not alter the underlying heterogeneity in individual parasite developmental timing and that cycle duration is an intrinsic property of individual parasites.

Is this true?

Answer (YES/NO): NO